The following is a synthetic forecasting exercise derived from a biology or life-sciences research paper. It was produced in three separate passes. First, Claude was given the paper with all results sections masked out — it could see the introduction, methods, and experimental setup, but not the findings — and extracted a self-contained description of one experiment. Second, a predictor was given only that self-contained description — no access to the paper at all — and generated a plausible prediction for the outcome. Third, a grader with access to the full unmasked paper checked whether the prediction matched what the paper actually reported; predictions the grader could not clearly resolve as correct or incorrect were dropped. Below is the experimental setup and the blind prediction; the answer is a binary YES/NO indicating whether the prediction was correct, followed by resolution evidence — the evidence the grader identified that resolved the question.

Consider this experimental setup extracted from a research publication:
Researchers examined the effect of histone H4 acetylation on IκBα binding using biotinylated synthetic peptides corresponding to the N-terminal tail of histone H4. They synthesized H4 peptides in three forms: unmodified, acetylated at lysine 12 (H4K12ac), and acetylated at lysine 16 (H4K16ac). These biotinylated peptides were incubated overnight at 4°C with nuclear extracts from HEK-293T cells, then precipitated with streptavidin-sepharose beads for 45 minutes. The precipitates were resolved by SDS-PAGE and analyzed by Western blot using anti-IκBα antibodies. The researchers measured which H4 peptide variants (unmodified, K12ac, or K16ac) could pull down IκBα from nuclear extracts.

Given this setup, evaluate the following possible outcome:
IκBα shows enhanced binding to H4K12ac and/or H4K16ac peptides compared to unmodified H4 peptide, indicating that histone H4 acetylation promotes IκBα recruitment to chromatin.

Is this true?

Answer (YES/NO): NO